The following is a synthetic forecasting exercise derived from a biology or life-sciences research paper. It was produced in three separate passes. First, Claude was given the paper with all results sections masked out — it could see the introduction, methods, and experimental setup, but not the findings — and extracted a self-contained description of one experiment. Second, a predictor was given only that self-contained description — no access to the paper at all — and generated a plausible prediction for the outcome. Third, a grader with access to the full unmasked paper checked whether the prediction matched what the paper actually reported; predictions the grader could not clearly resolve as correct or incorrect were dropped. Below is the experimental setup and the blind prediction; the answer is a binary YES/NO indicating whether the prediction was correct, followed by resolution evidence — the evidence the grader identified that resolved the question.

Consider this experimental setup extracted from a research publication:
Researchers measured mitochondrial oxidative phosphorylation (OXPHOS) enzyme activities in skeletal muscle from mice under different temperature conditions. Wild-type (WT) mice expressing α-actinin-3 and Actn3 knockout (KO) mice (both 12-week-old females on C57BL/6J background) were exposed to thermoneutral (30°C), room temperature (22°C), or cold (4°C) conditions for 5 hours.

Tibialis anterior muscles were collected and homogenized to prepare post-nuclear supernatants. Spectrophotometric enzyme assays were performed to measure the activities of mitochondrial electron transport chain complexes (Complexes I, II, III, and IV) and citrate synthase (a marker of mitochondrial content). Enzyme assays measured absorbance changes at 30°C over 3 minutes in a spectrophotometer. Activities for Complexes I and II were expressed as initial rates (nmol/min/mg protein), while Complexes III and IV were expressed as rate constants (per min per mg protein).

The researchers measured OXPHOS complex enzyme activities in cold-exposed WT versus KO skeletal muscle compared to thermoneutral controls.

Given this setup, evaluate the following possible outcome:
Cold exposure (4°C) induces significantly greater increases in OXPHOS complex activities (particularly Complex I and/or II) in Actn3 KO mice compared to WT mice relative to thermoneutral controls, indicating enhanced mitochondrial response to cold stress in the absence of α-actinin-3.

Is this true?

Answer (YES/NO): NO